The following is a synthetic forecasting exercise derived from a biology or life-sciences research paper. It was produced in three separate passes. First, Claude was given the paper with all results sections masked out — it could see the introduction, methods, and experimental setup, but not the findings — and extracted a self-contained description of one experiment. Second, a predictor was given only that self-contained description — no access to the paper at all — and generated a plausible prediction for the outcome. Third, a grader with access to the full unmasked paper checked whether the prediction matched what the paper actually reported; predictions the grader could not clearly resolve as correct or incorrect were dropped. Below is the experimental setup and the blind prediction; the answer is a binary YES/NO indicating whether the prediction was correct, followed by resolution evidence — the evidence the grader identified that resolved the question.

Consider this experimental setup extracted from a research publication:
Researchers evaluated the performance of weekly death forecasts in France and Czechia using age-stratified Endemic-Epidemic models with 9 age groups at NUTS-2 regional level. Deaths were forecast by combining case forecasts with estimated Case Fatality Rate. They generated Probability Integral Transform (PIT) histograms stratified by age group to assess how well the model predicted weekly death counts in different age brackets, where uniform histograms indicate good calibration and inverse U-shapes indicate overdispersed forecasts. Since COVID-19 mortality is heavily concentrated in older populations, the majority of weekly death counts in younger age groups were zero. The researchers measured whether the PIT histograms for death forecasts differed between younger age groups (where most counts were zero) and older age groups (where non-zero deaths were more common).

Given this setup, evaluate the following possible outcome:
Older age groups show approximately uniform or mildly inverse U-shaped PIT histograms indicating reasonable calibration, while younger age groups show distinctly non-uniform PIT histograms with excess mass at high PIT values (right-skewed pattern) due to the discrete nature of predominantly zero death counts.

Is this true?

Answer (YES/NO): NO